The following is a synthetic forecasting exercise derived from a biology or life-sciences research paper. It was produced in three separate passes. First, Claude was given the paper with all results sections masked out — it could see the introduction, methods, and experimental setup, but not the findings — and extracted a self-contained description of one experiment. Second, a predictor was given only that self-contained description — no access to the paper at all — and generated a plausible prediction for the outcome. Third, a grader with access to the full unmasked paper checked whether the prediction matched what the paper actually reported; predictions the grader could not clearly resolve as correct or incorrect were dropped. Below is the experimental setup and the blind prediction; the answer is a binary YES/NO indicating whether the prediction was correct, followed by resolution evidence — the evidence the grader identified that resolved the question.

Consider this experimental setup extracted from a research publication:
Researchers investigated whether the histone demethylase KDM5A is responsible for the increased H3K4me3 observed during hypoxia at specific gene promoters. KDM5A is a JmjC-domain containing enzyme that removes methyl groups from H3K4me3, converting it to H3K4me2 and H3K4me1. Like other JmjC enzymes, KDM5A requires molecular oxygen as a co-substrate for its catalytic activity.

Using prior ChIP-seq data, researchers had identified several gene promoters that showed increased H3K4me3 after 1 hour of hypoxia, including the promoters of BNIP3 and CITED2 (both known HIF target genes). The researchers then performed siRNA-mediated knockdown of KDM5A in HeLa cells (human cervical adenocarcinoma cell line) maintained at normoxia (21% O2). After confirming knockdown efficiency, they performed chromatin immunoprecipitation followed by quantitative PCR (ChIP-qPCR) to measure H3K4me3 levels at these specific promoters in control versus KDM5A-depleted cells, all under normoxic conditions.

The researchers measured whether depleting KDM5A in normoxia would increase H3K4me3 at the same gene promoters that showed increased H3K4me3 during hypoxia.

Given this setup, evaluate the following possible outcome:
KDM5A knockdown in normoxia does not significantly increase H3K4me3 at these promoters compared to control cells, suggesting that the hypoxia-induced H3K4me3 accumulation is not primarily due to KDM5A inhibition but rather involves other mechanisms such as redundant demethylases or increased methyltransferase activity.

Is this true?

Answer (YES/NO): NO